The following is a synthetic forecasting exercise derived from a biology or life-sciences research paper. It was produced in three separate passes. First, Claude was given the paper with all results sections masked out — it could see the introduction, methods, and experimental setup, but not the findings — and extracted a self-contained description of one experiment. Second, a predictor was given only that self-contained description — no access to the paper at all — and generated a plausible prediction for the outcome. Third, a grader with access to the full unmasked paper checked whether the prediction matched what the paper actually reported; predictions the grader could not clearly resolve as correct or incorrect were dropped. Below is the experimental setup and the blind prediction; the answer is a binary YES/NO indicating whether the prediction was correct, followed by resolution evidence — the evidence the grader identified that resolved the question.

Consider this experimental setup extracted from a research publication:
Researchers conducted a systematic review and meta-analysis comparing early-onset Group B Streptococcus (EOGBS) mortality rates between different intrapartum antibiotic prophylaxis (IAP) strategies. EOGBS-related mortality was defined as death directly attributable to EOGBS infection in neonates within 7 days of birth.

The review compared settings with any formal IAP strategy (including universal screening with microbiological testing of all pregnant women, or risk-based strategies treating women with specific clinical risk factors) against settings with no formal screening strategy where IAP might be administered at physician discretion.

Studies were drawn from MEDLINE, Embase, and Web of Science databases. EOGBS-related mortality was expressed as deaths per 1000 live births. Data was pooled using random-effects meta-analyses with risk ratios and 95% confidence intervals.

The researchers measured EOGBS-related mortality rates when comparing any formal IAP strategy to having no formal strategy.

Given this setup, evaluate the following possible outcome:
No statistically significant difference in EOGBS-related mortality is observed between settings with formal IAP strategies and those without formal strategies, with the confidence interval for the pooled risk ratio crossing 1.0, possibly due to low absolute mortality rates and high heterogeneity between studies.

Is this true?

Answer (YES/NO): NO